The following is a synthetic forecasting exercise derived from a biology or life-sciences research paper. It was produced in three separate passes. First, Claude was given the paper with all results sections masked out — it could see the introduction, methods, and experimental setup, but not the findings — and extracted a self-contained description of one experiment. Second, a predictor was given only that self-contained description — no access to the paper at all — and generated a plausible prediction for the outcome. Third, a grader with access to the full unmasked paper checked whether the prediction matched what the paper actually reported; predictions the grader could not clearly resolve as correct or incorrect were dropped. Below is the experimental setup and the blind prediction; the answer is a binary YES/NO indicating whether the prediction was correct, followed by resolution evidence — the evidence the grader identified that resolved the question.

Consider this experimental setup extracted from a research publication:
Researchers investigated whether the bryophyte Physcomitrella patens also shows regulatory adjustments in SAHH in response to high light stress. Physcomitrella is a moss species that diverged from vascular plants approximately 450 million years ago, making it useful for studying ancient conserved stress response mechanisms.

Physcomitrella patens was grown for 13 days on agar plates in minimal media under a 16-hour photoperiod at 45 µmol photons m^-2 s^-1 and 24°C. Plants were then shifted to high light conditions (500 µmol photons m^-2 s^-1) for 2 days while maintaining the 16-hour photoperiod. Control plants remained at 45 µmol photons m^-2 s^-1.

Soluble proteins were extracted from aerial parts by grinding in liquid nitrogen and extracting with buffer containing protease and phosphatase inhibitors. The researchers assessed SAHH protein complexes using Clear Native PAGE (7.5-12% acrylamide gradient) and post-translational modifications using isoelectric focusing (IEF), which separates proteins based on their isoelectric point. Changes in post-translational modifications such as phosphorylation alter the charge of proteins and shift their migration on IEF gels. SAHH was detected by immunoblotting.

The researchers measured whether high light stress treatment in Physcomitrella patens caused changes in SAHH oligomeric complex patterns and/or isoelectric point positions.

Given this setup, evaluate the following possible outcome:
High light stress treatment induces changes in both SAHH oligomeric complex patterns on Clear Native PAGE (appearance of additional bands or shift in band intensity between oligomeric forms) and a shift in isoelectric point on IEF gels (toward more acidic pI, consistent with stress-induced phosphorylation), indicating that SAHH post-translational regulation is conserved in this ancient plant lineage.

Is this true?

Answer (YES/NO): NO